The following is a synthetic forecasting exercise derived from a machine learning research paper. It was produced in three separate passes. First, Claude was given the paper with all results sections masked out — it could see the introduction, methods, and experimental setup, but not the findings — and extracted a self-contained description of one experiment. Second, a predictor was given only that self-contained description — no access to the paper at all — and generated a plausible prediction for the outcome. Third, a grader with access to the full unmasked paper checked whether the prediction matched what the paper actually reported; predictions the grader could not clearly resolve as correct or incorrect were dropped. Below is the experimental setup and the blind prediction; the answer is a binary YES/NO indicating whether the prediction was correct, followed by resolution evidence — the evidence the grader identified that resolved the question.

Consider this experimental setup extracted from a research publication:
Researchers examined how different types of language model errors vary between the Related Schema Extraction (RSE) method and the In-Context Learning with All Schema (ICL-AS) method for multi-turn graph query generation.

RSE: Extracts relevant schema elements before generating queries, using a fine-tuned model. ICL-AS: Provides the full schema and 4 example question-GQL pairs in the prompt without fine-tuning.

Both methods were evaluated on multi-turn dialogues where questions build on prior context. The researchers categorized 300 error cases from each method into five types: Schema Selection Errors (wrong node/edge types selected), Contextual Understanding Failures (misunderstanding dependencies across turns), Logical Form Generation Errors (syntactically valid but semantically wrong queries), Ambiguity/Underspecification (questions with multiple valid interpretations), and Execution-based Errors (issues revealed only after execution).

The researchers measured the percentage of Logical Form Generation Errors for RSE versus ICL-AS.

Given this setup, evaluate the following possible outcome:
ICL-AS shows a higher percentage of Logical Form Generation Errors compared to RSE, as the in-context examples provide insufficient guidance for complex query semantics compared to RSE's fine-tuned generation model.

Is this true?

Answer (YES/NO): NO